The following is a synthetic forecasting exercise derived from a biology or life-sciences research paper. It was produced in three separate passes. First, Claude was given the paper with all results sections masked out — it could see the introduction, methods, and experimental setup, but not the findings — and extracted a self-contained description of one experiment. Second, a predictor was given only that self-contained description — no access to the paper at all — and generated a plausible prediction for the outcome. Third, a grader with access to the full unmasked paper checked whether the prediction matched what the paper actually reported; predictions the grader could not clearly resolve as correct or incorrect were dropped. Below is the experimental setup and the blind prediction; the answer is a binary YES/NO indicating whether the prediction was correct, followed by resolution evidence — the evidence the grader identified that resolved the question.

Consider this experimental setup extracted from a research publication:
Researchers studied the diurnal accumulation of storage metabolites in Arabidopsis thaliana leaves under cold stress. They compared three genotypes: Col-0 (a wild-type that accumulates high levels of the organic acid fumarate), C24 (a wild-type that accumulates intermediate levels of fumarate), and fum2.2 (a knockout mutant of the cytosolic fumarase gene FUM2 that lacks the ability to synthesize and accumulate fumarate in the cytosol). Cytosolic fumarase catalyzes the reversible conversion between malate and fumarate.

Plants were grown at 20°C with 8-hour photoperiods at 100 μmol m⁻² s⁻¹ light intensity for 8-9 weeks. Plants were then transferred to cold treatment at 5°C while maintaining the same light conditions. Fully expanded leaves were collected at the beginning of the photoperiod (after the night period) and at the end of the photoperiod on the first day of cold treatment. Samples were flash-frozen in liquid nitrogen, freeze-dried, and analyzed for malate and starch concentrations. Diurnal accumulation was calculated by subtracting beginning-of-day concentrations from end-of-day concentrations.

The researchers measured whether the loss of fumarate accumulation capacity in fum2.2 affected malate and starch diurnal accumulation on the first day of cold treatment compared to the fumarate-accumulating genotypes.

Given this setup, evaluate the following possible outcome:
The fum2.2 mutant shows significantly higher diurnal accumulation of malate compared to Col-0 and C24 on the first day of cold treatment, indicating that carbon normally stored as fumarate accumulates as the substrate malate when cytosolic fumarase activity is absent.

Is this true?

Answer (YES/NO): YES